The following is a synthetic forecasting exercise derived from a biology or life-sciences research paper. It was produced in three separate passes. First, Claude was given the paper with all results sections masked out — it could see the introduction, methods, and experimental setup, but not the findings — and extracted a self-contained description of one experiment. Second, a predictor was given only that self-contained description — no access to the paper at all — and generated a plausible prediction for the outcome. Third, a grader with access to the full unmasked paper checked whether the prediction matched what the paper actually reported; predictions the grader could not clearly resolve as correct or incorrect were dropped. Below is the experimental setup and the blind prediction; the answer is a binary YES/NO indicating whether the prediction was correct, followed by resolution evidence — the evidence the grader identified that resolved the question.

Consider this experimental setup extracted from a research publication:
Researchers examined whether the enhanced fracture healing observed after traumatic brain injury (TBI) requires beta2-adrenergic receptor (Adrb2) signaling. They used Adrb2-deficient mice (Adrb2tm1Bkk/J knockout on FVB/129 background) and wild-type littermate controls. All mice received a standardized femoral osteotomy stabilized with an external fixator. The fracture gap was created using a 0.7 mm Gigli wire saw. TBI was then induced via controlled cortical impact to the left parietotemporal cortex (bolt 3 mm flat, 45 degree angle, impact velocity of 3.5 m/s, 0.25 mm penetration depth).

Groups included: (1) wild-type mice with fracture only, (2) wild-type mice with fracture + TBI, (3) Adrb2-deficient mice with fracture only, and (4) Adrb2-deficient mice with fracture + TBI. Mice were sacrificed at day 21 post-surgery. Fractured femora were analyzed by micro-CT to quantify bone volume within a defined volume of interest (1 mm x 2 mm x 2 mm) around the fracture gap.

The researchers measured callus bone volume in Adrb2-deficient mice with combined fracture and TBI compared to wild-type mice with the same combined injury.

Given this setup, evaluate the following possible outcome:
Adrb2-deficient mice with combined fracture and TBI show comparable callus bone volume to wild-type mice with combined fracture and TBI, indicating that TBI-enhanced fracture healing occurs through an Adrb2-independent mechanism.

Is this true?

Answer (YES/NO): NO